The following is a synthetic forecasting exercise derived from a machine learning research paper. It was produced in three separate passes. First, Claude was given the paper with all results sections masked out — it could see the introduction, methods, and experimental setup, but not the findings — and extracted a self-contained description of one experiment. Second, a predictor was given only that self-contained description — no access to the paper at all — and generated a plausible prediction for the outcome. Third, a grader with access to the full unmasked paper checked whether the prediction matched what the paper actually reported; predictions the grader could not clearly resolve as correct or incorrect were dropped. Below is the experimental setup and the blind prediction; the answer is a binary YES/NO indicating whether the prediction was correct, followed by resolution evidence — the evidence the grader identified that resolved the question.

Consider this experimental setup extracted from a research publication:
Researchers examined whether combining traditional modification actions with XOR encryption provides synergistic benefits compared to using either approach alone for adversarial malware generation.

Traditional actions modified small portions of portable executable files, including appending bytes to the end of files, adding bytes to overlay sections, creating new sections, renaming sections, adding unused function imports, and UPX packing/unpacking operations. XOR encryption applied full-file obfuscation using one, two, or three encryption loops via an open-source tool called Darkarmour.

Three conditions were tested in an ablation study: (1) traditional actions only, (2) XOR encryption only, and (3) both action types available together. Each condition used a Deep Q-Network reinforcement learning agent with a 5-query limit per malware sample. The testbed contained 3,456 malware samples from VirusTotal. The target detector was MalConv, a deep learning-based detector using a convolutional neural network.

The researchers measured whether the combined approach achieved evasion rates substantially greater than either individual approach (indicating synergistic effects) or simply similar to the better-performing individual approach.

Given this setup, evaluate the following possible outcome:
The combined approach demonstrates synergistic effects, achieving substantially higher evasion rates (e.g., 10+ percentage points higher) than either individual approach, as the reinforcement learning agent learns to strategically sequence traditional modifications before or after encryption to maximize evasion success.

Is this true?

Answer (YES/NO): YES